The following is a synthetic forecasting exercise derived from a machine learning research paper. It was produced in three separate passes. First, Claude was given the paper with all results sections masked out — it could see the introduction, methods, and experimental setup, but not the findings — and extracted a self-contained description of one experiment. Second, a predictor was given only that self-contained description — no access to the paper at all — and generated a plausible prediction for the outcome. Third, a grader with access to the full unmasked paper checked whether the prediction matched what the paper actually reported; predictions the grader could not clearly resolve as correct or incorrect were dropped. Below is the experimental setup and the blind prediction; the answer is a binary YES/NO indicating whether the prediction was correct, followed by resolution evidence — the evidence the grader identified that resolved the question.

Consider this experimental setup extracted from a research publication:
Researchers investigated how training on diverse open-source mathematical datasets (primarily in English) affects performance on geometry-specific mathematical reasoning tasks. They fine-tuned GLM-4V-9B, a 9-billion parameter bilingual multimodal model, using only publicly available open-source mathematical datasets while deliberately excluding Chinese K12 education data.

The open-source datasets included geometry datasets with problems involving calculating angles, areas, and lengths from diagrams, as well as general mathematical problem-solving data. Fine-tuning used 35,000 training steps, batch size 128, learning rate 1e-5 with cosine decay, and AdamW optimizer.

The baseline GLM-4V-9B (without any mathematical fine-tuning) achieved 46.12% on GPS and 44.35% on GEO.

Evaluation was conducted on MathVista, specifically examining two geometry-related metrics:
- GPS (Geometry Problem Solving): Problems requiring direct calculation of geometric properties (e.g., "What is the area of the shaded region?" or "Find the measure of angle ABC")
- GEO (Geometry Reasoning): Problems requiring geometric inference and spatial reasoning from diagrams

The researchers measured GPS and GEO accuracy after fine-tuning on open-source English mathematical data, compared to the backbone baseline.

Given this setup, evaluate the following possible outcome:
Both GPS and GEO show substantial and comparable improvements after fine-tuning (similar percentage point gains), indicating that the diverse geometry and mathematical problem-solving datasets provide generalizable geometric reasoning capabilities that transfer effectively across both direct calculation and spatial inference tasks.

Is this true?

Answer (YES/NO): YES